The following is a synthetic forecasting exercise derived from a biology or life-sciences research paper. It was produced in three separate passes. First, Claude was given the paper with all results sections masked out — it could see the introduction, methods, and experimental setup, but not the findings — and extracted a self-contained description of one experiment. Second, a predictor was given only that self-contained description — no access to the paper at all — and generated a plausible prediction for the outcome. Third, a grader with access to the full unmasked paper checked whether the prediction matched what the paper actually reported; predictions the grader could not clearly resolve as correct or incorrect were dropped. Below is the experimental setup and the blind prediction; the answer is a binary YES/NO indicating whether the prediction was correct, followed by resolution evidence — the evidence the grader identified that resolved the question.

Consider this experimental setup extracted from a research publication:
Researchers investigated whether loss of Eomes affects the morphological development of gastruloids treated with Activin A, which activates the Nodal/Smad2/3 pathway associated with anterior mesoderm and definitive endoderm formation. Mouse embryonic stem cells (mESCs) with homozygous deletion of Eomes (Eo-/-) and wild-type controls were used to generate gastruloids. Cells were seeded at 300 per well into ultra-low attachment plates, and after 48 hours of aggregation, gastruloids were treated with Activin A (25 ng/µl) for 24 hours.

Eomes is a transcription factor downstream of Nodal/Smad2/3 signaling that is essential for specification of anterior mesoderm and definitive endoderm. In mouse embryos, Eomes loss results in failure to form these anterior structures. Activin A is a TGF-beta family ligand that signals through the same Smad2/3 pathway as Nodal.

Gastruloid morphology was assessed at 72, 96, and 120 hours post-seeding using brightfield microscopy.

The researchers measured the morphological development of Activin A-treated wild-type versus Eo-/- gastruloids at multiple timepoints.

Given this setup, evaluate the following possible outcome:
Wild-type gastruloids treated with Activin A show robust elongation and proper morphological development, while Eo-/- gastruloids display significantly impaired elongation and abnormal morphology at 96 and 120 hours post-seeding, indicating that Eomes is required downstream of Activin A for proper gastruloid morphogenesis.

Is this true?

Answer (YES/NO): NO